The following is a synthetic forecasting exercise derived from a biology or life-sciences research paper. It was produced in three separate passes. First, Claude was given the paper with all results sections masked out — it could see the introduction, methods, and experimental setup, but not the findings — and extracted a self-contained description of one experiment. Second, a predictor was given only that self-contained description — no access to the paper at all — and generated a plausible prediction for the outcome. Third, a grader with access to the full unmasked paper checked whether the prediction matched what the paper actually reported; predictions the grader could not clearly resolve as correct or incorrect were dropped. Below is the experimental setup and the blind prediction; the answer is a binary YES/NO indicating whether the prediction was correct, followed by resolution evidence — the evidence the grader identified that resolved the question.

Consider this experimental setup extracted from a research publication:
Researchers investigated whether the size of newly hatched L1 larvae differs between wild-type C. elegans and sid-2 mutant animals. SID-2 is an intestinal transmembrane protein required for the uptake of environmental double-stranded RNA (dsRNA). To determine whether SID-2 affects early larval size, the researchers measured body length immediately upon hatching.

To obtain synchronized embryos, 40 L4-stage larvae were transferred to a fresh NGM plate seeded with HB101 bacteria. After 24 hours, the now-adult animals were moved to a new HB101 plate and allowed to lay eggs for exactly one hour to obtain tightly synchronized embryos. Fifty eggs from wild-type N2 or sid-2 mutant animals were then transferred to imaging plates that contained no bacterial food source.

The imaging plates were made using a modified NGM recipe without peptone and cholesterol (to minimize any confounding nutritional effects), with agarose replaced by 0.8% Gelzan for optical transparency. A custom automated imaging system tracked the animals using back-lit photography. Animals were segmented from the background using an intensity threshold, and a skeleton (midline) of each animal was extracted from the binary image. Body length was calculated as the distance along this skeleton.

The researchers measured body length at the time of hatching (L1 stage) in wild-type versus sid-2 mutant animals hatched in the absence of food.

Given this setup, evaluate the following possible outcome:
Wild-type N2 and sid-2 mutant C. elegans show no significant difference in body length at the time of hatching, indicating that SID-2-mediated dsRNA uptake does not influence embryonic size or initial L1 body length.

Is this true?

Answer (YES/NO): NO